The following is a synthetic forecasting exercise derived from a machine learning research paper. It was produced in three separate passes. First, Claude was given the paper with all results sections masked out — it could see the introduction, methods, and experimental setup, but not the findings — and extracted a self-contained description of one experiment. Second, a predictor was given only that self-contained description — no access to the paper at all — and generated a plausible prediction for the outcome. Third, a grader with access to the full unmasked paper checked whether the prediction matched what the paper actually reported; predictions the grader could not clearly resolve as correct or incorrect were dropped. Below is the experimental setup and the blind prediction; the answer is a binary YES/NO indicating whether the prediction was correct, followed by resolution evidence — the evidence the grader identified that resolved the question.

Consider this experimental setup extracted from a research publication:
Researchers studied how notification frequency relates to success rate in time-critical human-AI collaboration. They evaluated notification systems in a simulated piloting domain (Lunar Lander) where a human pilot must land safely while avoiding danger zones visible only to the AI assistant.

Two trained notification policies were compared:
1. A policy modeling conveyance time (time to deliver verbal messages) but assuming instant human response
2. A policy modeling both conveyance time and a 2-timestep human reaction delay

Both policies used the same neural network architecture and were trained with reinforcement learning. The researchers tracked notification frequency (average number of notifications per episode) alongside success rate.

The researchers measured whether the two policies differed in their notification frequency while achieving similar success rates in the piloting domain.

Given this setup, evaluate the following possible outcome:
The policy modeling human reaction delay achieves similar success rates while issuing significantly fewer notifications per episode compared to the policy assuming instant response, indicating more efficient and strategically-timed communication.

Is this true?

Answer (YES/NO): NO